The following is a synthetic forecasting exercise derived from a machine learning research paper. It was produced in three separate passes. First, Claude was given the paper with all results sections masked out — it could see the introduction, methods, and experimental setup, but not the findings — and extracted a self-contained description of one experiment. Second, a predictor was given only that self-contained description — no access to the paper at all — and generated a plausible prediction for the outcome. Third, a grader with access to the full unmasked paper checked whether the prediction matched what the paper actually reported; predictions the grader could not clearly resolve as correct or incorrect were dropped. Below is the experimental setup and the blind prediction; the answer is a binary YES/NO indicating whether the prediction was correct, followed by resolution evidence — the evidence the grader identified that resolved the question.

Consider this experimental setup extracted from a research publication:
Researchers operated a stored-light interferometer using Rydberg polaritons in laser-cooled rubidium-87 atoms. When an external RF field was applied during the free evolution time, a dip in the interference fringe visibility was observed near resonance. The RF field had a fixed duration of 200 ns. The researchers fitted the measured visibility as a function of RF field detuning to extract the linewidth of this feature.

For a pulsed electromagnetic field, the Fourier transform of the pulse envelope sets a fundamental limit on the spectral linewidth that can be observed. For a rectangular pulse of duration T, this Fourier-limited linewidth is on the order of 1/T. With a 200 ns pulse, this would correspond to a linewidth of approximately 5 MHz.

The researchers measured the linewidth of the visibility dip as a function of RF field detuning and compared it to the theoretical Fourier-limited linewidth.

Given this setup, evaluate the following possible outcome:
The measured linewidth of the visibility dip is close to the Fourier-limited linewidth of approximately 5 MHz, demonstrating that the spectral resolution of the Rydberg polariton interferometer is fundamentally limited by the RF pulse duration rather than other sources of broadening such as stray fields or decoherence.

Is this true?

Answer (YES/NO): YES